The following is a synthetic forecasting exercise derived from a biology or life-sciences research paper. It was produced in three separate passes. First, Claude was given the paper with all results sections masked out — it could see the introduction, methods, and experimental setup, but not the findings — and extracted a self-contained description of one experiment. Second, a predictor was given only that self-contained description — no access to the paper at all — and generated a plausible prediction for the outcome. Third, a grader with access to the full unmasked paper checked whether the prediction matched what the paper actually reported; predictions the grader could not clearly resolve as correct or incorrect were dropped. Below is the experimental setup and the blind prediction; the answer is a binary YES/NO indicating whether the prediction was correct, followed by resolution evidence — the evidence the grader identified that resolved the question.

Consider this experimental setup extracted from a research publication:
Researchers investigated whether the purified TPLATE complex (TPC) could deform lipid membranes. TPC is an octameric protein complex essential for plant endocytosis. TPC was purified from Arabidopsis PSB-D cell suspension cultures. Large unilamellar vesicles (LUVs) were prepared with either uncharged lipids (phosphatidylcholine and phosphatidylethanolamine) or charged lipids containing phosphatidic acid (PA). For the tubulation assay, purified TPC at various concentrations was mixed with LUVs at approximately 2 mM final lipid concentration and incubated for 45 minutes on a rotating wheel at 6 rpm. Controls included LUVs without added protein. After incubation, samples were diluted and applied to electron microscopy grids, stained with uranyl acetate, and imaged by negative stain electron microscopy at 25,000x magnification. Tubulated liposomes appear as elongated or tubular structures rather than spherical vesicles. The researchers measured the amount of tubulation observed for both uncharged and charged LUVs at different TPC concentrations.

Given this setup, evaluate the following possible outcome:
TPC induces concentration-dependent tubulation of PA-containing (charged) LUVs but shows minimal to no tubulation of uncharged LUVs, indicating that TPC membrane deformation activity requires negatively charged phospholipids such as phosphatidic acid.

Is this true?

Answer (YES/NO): YES